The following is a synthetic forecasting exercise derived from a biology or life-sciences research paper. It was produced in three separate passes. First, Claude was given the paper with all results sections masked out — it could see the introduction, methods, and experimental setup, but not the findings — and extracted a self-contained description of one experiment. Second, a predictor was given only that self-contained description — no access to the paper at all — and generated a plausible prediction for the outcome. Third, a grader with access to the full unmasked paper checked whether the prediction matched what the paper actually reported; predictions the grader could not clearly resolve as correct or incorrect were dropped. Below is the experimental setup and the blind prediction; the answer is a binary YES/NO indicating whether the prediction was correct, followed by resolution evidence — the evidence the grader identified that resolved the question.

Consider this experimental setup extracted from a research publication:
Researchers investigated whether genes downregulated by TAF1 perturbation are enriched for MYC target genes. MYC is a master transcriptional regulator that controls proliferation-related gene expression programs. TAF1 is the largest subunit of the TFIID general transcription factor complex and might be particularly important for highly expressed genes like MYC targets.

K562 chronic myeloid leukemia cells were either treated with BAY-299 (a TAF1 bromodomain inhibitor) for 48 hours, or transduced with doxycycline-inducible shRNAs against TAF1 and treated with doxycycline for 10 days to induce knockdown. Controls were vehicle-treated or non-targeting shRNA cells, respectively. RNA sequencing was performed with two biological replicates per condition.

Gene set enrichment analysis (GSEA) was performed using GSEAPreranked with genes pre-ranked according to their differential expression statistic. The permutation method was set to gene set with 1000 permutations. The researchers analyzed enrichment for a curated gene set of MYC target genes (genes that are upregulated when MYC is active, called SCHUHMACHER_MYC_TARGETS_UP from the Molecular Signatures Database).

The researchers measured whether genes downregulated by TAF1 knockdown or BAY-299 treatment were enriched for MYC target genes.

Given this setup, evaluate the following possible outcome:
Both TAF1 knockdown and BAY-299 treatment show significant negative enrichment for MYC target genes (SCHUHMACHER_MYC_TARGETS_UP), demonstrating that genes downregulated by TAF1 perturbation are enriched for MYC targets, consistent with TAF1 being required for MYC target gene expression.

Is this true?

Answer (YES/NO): YES